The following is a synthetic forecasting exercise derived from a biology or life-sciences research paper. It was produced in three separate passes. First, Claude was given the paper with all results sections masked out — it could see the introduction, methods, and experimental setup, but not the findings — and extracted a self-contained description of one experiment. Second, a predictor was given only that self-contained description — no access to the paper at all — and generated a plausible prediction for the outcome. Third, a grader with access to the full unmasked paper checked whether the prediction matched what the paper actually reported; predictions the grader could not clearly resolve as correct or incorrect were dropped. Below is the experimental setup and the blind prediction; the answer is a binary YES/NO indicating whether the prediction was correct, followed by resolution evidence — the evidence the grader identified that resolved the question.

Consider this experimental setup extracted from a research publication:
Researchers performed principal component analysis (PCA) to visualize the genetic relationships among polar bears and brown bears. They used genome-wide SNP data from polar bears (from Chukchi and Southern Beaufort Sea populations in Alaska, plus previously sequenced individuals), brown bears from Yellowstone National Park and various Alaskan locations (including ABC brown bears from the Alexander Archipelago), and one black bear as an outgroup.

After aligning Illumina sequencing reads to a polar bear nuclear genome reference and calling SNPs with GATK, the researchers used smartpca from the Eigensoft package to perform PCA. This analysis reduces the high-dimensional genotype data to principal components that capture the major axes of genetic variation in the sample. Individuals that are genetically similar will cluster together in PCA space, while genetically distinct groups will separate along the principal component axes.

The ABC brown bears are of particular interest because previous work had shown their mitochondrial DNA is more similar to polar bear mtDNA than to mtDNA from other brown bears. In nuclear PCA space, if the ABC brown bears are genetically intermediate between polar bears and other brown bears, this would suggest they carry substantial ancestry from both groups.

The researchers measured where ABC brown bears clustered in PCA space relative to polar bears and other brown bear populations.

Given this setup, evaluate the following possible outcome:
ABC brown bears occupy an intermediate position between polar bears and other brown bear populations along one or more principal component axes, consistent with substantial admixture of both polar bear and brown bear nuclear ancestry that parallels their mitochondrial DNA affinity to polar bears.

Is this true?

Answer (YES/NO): NO